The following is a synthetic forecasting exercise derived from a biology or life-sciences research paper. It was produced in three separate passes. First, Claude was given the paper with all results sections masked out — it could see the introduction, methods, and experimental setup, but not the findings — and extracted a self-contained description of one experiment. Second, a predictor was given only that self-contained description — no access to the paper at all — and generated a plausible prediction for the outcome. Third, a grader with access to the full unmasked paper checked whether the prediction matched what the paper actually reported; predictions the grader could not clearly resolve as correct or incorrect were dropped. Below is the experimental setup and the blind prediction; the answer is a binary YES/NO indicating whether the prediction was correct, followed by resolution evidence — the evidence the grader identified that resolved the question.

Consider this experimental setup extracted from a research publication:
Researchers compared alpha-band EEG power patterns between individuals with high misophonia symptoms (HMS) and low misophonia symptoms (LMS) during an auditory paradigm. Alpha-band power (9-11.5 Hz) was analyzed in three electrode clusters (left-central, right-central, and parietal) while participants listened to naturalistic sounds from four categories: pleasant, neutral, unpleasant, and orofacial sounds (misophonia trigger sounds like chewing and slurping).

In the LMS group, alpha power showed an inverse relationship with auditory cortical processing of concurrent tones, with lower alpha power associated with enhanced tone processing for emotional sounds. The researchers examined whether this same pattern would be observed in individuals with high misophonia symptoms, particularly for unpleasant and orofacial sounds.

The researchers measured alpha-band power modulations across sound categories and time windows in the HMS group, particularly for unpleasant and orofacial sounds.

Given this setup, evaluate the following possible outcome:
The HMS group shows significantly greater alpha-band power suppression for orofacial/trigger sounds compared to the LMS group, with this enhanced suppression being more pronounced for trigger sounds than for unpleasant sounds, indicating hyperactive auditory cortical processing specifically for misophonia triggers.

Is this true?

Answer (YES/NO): NO